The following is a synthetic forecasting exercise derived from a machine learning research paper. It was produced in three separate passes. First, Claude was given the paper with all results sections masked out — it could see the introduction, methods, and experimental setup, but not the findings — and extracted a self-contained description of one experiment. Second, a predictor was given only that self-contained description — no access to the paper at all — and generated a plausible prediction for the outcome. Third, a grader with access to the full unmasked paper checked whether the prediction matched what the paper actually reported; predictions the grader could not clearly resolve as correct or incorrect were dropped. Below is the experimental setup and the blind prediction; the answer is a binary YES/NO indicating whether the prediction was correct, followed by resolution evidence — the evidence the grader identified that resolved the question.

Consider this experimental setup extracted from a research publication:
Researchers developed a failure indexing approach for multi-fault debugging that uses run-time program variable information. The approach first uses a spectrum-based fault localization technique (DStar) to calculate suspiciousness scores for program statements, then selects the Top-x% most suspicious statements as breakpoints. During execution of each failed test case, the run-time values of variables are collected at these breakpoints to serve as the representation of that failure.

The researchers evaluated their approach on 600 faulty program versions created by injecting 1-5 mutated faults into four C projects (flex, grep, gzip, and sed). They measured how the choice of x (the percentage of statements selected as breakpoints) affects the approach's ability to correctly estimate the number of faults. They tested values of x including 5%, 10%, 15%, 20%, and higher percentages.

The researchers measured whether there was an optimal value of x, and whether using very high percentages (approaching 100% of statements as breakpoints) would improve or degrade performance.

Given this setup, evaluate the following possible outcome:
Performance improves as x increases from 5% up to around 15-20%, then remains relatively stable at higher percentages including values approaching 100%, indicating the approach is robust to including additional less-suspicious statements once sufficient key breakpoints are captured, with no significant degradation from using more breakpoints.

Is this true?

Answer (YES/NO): NO